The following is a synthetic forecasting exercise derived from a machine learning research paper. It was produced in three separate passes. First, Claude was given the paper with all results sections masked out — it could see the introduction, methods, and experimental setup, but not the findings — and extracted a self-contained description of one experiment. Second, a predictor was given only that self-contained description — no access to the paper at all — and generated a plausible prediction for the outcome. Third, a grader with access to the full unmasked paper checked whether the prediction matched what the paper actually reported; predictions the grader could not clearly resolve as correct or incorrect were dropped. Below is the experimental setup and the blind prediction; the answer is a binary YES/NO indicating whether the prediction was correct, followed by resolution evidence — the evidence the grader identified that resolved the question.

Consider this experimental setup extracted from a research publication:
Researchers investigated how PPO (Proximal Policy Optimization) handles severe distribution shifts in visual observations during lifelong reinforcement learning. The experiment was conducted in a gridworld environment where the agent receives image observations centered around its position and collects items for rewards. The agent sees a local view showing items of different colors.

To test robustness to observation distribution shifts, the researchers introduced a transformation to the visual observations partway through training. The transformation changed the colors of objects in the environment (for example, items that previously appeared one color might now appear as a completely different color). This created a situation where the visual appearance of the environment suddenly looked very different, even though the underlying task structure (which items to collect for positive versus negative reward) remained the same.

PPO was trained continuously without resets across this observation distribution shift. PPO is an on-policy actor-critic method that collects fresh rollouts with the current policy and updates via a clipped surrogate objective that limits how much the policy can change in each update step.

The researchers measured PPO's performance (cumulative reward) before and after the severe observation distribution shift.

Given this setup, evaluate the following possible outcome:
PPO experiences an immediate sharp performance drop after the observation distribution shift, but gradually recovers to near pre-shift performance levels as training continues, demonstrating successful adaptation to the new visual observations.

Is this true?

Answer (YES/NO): NO